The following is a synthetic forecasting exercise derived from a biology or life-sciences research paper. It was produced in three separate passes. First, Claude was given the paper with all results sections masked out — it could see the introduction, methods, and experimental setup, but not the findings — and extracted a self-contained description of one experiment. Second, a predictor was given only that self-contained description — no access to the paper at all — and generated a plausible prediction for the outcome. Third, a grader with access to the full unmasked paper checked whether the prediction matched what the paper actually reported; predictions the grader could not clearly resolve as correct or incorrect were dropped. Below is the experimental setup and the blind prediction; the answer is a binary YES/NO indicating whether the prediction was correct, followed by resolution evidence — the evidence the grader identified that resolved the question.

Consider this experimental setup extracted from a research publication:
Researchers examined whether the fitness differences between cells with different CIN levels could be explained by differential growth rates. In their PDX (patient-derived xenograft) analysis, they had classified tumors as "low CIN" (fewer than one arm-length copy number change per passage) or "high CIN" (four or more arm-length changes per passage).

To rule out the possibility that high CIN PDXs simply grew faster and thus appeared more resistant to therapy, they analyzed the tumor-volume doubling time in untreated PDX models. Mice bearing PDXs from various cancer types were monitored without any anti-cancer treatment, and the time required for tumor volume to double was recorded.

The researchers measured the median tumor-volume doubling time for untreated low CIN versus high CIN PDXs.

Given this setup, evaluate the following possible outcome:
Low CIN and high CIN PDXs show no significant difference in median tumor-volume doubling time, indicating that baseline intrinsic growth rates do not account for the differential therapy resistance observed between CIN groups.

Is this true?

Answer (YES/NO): YES